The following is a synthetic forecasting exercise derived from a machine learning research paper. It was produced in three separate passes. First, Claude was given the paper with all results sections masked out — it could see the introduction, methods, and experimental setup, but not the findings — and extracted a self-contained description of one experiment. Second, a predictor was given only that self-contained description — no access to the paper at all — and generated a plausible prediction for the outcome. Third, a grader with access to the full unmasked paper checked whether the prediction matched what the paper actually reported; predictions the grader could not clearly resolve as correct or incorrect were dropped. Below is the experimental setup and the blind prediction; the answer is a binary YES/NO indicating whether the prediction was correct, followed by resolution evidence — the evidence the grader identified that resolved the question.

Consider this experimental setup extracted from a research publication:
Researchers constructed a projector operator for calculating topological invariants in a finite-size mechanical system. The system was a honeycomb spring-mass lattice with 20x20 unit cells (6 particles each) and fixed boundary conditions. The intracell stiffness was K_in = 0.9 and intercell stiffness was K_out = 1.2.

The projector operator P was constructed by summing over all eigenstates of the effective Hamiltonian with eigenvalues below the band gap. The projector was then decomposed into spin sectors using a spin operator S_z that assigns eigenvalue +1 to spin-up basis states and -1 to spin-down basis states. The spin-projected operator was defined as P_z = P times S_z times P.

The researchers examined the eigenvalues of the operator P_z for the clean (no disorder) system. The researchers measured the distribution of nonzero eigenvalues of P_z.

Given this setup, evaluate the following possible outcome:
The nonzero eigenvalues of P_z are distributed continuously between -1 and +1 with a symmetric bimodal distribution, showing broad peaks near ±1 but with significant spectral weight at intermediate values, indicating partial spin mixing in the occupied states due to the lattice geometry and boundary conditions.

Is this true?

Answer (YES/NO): NO